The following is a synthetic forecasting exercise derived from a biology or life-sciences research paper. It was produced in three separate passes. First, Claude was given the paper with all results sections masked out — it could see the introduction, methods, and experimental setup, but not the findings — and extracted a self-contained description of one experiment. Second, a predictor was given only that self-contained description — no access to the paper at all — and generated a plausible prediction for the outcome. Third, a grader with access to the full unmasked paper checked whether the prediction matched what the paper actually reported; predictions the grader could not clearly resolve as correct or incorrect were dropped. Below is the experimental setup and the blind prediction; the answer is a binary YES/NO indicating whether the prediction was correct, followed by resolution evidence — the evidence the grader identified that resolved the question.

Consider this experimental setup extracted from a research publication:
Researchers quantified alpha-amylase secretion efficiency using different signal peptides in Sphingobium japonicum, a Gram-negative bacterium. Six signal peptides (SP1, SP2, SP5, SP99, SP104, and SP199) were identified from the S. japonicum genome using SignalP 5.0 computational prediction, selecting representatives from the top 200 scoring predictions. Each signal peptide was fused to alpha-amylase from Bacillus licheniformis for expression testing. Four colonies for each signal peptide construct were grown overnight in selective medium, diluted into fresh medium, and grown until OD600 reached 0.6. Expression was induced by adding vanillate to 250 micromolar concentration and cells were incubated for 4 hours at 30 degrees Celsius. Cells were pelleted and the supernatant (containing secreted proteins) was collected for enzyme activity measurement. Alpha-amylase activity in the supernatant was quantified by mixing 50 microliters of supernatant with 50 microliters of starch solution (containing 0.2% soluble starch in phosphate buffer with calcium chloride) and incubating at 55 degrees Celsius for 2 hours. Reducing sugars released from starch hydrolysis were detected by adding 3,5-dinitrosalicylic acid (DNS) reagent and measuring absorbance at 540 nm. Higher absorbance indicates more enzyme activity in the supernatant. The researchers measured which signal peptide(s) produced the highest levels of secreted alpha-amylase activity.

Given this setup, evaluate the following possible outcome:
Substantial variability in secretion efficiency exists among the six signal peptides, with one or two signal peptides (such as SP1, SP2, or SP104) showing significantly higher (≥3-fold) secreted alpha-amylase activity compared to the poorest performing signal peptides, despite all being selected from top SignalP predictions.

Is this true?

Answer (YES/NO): YES